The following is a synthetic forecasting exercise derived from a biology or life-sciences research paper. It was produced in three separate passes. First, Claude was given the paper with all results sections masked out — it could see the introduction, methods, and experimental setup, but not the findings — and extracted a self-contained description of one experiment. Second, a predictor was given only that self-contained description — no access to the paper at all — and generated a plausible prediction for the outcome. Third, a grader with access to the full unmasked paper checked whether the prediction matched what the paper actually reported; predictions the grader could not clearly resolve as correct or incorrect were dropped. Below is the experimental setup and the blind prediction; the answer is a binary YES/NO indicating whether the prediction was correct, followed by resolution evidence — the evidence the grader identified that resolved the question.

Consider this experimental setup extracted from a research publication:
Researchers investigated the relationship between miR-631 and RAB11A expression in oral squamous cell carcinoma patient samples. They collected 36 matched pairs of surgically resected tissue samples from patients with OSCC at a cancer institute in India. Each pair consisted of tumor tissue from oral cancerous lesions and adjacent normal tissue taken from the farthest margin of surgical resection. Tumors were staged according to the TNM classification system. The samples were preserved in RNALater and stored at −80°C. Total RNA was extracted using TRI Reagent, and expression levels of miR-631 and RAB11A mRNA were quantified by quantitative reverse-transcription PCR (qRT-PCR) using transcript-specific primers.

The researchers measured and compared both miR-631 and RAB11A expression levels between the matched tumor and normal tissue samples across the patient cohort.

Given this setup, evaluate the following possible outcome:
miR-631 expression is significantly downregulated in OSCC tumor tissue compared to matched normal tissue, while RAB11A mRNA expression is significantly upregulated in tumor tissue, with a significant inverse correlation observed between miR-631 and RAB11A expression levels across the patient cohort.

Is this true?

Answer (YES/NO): NO